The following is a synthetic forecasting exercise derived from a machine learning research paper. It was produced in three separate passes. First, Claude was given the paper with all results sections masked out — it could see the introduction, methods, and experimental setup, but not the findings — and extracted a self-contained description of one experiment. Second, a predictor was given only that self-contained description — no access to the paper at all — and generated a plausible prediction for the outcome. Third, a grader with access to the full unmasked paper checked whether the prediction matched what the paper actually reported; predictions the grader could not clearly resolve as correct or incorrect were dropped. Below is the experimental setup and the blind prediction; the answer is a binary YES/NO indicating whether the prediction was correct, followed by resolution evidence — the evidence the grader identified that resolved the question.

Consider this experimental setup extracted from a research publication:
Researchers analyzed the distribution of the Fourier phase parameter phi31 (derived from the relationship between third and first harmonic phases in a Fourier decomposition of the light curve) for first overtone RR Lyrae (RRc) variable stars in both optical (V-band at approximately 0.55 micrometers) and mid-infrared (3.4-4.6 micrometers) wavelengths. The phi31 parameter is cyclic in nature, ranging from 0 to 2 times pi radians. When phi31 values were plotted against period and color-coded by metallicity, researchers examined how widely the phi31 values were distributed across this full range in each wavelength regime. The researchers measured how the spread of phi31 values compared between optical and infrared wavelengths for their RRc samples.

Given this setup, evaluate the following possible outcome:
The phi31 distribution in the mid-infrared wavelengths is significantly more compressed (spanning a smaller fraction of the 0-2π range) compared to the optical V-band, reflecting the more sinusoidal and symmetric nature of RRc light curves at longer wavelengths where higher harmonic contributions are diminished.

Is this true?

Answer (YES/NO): NO